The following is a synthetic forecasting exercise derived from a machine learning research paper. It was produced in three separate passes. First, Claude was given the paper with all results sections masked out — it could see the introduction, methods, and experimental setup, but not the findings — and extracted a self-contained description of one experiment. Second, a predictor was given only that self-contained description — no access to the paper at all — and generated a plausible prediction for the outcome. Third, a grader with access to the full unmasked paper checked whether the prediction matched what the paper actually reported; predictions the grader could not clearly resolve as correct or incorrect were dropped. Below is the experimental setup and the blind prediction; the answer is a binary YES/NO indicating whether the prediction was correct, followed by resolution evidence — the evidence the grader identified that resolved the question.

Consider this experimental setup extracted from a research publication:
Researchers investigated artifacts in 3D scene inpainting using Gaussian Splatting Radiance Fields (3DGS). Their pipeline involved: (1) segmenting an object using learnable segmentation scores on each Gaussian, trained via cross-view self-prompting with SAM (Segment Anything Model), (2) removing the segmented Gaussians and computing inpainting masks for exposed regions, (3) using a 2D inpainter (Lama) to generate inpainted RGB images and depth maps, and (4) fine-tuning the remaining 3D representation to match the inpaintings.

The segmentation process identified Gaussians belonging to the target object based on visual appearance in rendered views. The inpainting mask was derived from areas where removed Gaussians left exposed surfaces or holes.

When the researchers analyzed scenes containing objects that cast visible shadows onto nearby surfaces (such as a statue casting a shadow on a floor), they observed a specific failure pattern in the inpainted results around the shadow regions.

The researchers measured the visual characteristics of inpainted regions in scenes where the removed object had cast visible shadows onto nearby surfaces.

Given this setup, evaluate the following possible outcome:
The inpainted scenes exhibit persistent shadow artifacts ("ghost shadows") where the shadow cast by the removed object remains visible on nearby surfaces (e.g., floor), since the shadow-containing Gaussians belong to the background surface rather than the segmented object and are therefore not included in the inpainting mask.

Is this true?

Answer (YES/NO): NO